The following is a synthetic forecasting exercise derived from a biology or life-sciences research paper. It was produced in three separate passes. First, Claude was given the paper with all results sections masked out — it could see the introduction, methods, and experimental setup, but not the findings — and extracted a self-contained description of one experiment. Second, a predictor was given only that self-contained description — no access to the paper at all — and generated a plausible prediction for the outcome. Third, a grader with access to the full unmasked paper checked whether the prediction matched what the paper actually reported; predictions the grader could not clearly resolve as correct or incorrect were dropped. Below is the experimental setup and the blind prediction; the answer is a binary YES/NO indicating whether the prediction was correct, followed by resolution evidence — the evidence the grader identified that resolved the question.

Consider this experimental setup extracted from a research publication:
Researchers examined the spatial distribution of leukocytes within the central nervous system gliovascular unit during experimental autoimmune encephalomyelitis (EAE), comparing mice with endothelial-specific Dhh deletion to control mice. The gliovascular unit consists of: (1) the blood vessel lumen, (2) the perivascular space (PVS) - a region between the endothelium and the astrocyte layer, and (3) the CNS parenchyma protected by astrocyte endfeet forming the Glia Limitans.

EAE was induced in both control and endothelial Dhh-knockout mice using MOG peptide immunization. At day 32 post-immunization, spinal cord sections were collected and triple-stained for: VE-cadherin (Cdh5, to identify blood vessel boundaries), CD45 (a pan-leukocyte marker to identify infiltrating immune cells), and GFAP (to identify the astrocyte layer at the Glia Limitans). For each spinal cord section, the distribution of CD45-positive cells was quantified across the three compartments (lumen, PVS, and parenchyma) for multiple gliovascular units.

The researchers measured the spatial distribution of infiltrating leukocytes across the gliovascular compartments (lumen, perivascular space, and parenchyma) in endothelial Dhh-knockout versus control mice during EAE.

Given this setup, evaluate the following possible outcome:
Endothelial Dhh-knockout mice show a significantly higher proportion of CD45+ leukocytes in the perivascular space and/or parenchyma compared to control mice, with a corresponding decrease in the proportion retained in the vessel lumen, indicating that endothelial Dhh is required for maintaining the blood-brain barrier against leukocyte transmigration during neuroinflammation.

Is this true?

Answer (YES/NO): NO